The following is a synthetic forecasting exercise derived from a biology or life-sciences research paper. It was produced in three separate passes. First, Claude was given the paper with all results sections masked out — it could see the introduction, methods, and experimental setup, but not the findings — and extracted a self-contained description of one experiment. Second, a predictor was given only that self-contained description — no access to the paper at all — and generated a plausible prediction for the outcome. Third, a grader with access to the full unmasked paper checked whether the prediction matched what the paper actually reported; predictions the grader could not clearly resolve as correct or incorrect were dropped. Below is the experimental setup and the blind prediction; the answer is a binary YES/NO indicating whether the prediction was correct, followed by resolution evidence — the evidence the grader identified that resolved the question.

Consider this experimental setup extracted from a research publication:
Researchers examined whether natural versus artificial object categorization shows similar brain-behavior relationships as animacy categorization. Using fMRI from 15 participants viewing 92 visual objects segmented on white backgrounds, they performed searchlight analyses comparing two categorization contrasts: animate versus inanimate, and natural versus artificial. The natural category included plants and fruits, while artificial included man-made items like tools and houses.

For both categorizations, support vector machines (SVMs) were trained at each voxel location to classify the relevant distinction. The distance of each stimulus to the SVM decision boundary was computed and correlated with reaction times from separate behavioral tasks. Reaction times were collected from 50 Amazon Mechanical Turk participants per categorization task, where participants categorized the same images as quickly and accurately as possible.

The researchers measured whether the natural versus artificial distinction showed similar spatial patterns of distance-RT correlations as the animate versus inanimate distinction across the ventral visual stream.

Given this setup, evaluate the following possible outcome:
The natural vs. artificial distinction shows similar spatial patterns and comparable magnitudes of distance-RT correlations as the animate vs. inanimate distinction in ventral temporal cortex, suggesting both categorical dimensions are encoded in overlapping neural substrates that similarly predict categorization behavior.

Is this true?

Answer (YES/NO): NO